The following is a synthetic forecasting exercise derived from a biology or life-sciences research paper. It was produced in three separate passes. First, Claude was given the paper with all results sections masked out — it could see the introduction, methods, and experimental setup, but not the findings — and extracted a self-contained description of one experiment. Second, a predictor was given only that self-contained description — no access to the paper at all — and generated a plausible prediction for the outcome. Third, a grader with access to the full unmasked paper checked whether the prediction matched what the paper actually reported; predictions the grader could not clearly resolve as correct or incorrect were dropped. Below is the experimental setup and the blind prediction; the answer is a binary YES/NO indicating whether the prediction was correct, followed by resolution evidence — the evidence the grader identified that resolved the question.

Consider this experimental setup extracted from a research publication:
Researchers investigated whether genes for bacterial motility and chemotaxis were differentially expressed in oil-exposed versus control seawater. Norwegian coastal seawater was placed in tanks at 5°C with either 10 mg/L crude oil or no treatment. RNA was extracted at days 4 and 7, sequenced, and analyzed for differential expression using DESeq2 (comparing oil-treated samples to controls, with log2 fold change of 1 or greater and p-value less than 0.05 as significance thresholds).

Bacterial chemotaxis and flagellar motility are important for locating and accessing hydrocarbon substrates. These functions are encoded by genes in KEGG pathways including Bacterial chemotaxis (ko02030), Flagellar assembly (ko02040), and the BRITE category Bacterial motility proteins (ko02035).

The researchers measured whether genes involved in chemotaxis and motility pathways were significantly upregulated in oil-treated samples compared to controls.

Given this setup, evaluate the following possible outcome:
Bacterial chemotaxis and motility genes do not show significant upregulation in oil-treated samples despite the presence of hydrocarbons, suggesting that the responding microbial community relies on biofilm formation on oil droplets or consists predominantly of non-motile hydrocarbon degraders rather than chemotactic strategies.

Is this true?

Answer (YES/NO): NO